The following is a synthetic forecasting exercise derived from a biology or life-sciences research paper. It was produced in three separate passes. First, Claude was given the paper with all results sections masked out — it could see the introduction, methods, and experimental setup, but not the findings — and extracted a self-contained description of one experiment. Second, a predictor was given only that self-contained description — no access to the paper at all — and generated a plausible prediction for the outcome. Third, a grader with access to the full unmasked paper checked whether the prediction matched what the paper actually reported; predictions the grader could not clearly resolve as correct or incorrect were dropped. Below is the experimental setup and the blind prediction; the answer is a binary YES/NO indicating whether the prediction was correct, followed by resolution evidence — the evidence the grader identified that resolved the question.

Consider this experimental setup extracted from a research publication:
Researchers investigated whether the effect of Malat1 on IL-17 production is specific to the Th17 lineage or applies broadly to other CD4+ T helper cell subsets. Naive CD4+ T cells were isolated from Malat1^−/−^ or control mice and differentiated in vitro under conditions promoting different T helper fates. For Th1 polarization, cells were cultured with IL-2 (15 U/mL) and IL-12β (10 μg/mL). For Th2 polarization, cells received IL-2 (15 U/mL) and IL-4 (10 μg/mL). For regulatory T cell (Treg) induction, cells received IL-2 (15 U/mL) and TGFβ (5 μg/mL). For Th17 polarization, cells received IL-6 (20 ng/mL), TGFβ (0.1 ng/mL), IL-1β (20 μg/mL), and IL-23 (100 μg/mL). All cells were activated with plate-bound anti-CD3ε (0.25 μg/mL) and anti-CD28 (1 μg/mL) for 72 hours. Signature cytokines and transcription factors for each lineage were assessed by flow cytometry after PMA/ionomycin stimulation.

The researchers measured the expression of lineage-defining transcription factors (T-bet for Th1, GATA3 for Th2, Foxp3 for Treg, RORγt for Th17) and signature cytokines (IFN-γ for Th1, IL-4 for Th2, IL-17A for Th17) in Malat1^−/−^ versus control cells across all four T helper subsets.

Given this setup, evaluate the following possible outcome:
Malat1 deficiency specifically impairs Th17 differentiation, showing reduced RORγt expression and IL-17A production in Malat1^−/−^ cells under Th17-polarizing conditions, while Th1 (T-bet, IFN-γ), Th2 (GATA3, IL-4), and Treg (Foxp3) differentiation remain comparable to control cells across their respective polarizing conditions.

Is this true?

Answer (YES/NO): NO